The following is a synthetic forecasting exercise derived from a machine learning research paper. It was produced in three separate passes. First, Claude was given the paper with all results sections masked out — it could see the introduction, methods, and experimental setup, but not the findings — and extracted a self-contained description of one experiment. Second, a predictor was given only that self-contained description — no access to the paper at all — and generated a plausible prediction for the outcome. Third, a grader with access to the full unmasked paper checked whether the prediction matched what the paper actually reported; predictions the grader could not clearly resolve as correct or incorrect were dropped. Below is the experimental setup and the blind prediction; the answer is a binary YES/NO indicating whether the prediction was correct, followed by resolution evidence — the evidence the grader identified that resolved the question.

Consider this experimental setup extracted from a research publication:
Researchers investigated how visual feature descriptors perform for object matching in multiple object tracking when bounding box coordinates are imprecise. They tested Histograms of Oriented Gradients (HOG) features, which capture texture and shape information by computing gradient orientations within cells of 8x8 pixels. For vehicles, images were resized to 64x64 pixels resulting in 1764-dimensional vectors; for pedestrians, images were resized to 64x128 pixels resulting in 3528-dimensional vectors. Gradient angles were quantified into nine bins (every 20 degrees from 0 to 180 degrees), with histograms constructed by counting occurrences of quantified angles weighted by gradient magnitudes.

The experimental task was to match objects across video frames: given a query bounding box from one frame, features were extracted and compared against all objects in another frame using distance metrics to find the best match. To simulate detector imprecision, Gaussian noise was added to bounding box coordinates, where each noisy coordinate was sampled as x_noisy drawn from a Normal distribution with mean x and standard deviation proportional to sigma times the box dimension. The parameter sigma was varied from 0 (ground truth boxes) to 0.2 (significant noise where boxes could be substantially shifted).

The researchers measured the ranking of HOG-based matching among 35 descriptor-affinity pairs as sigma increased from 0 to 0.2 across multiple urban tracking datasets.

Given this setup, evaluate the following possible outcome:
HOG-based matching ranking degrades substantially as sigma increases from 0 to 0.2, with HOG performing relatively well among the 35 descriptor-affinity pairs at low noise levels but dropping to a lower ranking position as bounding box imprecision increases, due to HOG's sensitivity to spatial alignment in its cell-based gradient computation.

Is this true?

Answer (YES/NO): YES